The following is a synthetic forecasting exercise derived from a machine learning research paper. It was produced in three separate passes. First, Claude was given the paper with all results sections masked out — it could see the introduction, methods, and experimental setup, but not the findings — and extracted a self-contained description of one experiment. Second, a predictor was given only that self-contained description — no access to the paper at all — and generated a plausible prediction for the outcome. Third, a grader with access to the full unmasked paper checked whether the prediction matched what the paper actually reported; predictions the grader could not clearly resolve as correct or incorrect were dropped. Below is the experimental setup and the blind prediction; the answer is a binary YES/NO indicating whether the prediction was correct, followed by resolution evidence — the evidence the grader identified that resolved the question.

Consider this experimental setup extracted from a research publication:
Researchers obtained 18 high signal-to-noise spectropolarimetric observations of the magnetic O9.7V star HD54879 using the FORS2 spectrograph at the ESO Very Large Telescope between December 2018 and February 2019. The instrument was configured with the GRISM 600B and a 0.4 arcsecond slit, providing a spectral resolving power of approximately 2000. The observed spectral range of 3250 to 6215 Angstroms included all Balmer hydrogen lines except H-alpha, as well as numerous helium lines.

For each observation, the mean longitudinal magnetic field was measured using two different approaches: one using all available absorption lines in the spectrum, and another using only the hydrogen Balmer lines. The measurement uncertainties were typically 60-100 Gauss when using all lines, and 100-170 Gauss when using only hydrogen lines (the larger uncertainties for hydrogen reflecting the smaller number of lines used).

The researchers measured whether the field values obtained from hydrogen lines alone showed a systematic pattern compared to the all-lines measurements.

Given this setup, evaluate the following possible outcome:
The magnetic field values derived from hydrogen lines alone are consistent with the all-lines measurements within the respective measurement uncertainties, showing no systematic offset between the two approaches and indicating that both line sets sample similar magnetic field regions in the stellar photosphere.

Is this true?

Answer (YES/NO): YES